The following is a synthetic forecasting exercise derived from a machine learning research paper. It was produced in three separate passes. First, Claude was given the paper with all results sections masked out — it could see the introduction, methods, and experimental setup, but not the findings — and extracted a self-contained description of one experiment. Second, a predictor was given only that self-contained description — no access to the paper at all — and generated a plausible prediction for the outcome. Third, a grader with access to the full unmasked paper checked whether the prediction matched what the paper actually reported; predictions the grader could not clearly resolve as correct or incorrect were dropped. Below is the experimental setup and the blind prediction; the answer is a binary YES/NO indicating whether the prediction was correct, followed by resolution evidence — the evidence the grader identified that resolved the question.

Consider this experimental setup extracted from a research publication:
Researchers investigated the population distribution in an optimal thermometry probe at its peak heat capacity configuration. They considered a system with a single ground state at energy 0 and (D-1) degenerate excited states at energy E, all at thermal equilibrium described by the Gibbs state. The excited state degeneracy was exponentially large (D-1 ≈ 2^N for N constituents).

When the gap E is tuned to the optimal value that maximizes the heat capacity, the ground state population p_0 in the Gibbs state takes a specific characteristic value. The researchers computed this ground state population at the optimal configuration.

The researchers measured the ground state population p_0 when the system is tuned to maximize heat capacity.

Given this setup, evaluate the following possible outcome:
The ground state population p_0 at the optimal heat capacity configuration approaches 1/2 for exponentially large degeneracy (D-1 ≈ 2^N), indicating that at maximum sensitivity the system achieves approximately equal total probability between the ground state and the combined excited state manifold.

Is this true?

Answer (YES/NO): YES